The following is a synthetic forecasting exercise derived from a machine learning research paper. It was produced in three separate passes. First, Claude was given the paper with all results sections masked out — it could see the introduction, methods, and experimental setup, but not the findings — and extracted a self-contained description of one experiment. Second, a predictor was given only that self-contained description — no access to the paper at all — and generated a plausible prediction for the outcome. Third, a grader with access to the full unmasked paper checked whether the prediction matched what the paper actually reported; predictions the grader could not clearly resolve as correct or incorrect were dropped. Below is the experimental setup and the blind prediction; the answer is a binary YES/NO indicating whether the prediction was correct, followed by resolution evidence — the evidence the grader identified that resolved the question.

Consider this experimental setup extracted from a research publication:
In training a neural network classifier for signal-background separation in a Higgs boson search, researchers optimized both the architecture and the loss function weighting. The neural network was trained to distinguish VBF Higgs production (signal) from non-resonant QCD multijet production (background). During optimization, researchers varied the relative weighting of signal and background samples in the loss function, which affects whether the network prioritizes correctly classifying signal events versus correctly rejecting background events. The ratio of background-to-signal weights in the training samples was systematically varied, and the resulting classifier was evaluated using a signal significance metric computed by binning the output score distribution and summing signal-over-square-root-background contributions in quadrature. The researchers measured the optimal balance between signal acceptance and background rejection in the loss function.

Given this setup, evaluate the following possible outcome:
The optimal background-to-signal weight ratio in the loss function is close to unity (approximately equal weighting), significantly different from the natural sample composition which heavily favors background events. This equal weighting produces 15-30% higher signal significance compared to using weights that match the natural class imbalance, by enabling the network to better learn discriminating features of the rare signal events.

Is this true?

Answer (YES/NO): NO